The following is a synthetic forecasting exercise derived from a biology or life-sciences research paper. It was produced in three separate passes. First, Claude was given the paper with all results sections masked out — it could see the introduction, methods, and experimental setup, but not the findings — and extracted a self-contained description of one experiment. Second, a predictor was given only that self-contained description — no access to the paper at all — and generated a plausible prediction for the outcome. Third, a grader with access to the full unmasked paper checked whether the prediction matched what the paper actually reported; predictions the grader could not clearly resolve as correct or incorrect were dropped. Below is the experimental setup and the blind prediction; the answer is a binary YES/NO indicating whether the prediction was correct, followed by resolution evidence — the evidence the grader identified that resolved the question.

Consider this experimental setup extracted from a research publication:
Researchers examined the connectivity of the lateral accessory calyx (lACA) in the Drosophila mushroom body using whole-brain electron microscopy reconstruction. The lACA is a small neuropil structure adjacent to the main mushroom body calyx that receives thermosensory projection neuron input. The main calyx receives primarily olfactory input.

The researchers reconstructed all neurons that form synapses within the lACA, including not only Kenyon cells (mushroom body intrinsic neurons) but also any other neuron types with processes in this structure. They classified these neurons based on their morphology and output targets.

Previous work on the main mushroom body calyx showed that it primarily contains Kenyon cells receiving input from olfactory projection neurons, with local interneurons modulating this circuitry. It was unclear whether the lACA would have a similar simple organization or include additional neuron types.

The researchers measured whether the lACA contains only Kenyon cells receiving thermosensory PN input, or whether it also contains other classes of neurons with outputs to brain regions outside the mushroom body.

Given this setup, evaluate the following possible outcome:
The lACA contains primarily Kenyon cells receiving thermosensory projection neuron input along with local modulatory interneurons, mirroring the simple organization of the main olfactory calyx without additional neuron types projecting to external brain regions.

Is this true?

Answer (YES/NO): NO